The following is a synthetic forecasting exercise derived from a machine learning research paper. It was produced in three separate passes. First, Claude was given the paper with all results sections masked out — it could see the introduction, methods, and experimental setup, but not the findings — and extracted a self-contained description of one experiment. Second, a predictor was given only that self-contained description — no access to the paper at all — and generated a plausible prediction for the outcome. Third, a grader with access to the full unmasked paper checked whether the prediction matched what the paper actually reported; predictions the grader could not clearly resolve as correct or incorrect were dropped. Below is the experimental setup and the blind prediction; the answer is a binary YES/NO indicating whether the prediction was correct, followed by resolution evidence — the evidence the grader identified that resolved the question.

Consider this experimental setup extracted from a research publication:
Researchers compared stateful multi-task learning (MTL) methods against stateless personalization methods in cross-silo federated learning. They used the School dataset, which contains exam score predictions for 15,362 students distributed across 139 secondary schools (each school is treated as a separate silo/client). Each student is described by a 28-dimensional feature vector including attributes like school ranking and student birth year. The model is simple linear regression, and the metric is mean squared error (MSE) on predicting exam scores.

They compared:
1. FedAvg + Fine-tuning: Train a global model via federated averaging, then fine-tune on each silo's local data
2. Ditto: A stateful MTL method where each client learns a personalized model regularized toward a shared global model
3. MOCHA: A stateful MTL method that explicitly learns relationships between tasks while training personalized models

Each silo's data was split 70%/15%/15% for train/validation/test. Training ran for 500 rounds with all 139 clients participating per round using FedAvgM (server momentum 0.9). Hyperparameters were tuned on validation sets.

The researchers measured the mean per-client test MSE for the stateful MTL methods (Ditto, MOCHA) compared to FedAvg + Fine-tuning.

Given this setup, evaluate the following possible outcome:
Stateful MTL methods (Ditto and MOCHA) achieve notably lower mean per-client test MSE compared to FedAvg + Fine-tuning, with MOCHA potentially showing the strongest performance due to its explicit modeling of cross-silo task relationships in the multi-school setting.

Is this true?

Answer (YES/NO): NO